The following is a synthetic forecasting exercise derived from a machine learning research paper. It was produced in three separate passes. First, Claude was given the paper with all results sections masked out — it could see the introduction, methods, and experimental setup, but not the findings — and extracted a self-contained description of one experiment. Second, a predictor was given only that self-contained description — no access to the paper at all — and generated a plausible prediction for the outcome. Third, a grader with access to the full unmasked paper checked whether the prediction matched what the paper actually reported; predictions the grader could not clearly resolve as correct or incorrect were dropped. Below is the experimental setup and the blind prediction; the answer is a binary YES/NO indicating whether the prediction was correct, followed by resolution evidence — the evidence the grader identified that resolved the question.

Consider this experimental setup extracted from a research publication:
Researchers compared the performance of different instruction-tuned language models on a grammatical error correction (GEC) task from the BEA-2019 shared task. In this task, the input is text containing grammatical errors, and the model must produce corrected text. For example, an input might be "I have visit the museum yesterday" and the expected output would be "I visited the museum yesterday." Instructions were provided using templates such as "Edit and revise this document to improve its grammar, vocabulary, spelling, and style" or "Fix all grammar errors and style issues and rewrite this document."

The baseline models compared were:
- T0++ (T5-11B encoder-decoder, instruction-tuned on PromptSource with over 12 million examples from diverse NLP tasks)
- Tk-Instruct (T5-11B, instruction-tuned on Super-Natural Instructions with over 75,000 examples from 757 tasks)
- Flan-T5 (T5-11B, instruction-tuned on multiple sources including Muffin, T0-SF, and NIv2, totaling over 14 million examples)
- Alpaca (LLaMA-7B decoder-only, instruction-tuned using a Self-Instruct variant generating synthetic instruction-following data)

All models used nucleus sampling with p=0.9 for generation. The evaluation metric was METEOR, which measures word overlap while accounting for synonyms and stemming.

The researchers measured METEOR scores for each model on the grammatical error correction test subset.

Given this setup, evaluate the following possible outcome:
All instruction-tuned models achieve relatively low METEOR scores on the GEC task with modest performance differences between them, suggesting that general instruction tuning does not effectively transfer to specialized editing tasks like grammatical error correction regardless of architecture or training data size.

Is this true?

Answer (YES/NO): NO